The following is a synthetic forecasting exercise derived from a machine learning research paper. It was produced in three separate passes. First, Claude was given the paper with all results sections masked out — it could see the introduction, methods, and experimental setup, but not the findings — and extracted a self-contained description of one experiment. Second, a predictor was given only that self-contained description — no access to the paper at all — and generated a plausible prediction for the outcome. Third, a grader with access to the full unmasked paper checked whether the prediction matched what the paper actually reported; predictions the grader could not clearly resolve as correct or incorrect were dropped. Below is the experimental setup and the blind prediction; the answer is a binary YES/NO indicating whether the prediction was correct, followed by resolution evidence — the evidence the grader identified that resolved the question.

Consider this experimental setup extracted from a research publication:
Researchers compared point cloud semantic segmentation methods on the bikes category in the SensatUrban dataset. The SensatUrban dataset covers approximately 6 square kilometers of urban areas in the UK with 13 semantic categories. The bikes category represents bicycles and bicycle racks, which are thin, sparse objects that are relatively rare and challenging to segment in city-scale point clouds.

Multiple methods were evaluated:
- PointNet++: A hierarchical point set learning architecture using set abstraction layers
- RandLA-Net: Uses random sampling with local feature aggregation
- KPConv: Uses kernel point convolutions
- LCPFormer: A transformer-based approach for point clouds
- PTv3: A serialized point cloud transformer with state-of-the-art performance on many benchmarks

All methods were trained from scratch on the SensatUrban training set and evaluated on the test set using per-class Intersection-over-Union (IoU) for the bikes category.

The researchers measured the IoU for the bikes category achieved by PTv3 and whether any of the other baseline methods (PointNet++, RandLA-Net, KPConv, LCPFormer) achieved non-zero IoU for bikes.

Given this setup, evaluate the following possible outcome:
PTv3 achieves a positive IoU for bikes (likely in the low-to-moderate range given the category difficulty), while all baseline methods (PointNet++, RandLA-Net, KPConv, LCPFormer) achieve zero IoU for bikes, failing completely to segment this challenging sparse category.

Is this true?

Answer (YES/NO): YES